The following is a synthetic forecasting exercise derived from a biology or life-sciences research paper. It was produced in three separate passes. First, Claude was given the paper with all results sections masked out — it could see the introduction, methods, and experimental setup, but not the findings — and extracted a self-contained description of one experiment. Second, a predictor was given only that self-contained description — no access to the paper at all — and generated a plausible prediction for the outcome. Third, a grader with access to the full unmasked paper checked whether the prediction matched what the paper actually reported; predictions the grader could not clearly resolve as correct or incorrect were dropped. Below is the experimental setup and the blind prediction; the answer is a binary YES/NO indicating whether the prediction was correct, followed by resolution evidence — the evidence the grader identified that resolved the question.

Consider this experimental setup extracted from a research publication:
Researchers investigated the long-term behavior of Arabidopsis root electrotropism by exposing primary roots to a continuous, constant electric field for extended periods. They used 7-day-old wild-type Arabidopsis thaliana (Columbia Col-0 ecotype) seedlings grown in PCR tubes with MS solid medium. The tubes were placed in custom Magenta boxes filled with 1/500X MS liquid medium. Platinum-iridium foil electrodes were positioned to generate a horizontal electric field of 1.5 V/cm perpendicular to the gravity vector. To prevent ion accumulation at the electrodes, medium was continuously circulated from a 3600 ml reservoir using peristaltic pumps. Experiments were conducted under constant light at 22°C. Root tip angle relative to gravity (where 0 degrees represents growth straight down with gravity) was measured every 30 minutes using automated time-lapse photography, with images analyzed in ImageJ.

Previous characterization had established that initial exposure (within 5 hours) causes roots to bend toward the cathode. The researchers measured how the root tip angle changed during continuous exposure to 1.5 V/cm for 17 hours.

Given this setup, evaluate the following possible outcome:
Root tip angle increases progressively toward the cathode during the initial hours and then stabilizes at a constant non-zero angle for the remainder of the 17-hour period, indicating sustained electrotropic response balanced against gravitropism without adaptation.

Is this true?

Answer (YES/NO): NO